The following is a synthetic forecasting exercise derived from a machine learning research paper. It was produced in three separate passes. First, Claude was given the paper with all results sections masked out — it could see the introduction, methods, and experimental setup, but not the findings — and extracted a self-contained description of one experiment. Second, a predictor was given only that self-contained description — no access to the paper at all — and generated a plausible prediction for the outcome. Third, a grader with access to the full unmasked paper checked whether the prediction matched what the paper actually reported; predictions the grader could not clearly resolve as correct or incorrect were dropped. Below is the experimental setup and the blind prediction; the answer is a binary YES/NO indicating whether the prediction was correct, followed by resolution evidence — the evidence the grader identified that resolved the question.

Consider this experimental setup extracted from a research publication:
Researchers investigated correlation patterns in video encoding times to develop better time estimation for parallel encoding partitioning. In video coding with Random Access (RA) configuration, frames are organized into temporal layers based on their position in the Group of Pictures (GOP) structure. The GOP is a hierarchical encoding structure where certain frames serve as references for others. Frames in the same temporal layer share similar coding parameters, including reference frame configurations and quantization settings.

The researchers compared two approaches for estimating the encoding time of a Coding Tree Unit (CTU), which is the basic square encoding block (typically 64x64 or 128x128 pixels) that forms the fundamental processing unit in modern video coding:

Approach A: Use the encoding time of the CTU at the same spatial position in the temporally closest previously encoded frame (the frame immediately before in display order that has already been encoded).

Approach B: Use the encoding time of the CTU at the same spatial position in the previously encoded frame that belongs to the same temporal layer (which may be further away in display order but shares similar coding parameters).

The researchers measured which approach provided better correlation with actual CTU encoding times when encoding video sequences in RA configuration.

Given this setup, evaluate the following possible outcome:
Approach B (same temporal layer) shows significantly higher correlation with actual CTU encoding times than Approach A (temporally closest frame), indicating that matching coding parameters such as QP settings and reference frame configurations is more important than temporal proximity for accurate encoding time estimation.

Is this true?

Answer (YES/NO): YES